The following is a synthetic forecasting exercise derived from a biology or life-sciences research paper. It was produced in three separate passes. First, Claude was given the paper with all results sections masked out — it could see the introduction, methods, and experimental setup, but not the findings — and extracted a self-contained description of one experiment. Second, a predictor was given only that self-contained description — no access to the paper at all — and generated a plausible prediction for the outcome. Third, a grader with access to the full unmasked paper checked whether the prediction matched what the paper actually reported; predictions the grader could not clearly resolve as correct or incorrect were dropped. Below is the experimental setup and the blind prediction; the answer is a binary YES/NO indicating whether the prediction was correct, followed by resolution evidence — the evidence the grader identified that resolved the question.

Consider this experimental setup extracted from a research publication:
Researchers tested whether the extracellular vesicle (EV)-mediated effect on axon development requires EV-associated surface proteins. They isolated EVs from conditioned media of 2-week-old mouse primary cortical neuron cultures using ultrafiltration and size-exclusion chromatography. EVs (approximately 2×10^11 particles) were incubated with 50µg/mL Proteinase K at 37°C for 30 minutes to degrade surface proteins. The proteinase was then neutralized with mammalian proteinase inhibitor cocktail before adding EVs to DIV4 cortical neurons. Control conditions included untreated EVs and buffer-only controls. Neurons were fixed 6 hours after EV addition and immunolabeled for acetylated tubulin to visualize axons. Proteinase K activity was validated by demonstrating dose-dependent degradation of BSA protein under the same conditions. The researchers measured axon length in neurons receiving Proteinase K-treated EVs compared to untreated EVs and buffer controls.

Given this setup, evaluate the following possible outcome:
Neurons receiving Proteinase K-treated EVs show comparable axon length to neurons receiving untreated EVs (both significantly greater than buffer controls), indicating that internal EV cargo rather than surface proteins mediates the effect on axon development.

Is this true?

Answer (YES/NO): YES